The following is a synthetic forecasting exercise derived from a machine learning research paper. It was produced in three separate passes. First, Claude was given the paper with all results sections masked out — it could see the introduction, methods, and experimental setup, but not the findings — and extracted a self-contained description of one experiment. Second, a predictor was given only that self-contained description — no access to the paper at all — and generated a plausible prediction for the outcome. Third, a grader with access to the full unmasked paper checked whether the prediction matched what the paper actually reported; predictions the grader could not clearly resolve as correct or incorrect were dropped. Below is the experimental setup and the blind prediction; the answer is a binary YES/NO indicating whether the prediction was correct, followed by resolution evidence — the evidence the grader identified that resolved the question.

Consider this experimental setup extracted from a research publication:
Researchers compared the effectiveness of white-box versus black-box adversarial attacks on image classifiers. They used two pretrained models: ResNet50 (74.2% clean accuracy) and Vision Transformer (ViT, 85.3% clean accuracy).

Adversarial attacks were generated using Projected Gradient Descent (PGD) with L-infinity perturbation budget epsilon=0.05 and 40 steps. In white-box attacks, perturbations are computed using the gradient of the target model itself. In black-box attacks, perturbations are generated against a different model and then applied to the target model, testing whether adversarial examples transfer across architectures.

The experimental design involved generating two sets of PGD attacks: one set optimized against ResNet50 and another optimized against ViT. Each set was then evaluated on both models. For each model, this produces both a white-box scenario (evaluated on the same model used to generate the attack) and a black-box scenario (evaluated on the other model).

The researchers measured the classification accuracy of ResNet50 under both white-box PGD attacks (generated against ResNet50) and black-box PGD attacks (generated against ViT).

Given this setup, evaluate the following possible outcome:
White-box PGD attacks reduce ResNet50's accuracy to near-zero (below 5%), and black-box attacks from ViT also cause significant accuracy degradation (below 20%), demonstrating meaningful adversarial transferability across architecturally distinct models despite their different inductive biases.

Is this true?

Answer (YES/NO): NO